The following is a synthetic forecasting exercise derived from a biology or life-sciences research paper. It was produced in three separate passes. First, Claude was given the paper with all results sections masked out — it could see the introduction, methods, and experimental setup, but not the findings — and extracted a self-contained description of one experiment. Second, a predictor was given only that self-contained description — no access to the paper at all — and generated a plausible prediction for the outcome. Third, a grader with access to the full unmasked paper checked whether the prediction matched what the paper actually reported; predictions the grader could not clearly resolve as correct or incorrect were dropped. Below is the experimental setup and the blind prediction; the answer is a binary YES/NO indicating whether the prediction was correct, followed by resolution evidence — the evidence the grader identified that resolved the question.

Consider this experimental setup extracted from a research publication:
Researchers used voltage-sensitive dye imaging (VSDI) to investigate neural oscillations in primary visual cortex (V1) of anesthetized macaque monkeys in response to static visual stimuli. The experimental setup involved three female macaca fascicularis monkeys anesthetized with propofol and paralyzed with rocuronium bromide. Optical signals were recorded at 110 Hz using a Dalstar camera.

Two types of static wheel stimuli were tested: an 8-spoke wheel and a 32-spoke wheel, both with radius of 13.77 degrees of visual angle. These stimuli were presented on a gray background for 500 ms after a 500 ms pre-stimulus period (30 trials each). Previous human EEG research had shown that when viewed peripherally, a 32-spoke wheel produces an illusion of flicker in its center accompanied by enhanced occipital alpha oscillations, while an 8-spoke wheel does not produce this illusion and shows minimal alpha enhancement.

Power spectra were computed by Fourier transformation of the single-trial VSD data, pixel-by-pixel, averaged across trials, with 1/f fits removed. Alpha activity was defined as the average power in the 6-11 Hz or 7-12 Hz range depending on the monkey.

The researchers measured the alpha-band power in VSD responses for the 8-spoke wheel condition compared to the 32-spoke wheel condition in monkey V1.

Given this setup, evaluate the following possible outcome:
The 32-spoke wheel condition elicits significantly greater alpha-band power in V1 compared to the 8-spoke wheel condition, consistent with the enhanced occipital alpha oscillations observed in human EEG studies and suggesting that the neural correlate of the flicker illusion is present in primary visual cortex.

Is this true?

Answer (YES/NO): NO